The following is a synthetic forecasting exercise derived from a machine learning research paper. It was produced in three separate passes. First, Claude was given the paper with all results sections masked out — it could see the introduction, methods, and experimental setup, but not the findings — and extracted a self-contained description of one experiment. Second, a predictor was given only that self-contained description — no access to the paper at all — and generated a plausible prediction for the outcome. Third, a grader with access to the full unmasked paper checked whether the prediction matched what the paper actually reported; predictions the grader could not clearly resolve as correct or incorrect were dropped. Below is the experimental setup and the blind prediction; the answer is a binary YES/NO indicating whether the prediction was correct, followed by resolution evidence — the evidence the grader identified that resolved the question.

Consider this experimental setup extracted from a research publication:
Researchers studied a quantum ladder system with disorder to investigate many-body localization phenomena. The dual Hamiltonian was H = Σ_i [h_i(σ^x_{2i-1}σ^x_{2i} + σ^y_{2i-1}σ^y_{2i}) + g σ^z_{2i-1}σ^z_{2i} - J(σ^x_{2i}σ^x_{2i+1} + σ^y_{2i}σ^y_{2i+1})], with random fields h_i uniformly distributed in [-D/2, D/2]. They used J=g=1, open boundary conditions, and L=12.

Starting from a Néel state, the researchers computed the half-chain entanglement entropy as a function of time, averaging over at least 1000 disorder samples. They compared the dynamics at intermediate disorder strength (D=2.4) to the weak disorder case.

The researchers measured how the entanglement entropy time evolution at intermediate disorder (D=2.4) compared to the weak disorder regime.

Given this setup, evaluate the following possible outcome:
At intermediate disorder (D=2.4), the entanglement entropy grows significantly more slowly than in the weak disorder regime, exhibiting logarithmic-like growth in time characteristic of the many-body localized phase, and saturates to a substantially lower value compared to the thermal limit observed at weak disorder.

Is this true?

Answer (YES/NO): NO